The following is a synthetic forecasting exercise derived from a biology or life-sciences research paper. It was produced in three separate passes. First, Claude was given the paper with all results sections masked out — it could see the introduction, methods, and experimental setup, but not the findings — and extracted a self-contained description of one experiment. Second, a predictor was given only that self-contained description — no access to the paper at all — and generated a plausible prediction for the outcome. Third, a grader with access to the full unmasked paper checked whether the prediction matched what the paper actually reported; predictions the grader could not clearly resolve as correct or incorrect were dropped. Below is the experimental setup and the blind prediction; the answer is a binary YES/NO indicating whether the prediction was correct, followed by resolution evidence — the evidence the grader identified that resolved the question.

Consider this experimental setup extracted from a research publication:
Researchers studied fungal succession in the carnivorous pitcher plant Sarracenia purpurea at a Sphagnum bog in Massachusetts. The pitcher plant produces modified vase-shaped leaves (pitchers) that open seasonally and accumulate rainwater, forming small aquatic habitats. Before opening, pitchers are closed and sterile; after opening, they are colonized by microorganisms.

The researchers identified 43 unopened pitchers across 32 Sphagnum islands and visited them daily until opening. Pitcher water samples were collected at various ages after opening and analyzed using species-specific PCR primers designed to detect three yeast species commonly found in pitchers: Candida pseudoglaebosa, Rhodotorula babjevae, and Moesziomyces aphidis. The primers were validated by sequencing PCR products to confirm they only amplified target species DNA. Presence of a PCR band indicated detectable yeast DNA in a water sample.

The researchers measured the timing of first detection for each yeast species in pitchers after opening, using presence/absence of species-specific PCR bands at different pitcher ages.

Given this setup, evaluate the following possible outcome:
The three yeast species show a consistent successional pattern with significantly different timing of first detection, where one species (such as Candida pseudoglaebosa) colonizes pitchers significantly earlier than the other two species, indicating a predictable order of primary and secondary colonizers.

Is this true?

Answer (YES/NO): YES